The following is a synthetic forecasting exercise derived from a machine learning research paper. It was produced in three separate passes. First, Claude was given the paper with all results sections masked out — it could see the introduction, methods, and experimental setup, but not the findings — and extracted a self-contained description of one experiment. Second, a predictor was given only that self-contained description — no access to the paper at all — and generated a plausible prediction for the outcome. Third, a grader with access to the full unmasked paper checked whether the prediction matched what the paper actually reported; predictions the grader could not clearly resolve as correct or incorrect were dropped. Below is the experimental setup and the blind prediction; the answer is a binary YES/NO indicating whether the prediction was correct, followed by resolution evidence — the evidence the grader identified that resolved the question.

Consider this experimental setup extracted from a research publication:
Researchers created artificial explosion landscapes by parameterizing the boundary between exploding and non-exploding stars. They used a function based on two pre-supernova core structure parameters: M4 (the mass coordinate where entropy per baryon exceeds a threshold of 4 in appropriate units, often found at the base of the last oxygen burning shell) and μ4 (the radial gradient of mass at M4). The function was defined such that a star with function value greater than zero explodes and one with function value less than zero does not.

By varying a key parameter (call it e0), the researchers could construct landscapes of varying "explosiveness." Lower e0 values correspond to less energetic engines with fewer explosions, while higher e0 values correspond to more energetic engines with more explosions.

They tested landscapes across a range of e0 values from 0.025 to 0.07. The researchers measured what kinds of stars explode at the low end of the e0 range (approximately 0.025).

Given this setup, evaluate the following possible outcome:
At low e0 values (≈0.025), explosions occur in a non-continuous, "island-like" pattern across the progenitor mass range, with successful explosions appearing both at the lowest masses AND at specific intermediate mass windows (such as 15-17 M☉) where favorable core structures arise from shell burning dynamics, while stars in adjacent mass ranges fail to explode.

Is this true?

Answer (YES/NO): NO